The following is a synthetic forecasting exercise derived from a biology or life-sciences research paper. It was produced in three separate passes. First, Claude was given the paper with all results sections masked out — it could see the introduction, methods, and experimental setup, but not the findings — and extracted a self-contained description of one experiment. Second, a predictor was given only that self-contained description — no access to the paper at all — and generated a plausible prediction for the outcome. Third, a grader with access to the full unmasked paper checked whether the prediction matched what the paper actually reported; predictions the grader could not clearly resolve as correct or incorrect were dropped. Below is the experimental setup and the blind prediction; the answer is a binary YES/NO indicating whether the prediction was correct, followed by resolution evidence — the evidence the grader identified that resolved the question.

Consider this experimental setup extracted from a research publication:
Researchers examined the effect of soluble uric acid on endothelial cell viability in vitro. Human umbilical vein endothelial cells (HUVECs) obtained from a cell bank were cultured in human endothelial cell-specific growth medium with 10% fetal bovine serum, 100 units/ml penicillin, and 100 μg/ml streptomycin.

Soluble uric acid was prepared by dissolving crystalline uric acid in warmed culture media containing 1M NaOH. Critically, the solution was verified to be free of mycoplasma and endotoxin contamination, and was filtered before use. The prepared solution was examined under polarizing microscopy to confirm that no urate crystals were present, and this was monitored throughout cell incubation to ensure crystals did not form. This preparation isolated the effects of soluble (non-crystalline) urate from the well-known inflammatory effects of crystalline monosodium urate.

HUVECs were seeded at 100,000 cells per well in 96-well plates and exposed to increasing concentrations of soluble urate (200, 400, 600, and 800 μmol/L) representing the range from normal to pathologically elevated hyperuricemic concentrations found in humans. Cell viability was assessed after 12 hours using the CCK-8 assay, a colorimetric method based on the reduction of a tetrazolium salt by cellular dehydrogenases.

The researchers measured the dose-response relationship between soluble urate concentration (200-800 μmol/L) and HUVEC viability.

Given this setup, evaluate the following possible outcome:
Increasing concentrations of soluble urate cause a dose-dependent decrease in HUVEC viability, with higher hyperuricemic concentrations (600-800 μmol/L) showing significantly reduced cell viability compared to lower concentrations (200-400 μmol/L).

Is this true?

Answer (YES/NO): YES